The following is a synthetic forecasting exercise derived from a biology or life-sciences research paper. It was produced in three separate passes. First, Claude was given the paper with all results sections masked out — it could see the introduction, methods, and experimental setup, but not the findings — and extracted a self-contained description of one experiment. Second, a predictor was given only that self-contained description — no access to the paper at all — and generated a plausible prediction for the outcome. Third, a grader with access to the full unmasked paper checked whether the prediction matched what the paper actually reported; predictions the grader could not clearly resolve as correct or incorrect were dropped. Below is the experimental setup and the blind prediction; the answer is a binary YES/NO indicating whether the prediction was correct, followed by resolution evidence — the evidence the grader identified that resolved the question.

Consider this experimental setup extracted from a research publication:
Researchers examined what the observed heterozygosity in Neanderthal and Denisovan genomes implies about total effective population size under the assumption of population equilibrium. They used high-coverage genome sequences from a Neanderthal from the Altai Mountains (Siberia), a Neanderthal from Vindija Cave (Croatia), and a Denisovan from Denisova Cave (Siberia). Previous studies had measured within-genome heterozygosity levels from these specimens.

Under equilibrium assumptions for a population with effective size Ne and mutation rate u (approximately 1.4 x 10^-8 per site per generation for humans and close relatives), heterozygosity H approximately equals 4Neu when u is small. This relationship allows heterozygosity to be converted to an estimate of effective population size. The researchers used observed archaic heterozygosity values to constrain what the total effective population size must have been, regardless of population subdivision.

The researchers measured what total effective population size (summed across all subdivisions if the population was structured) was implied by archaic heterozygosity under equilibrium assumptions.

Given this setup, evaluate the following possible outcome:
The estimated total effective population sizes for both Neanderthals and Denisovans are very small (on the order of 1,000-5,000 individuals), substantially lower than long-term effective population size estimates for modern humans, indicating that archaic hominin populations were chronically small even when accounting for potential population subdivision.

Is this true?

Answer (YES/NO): YES